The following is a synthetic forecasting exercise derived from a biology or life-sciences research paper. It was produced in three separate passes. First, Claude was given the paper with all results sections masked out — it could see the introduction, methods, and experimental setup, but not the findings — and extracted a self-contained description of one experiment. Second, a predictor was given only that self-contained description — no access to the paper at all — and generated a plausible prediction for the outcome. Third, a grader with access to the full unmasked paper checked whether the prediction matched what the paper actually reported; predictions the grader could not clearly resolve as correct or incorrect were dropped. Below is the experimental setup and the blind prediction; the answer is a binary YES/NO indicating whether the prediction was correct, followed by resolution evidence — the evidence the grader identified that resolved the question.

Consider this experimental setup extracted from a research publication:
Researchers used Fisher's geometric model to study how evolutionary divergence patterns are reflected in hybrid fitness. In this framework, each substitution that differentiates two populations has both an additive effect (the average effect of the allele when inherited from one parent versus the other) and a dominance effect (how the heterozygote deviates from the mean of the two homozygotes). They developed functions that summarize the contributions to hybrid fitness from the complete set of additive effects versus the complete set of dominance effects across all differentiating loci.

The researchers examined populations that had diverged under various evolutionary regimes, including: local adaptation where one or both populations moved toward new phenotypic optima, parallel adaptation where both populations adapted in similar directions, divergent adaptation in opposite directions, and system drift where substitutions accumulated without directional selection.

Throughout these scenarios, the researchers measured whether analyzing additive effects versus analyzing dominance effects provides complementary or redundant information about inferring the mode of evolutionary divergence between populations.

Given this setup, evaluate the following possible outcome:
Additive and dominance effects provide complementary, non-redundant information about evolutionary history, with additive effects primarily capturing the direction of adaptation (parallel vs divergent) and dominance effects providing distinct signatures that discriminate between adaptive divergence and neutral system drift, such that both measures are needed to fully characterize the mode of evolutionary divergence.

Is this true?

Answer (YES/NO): NO